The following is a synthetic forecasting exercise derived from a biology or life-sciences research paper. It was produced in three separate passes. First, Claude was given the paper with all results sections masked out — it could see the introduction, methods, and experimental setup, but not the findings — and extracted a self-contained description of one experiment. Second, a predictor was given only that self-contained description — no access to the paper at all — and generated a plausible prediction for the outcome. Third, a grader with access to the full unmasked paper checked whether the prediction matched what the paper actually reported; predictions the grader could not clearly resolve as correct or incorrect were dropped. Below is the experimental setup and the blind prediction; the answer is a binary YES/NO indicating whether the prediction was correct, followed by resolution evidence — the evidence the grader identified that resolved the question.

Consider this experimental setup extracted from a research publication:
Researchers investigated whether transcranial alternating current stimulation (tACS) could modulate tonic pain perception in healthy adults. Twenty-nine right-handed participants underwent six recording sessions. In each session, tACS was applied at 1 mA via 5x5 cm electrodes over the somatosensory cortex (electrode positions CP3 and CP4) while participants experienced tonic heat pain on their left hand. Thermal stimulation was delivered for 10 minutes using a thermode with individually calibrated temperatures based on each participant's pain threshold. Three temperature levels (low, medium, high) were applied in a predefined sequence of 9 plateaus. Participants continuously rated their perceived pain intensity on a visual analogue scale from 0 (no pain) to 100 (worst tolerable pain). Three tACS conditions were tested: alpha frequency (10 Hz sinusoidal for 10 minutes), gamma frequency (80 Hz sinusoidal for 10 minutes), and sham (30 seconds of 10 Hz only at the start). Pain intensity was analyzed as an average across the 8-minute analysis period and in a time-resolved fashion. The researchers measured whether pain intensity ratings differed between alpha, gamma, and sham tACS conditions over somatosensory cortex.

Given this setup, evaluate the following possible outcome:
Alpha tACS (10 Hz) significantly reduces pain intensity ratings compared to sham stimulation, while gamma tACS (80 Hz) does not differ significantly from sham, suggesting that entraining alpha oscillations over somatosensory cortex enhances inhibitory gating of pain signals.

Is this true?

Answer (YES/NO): NO